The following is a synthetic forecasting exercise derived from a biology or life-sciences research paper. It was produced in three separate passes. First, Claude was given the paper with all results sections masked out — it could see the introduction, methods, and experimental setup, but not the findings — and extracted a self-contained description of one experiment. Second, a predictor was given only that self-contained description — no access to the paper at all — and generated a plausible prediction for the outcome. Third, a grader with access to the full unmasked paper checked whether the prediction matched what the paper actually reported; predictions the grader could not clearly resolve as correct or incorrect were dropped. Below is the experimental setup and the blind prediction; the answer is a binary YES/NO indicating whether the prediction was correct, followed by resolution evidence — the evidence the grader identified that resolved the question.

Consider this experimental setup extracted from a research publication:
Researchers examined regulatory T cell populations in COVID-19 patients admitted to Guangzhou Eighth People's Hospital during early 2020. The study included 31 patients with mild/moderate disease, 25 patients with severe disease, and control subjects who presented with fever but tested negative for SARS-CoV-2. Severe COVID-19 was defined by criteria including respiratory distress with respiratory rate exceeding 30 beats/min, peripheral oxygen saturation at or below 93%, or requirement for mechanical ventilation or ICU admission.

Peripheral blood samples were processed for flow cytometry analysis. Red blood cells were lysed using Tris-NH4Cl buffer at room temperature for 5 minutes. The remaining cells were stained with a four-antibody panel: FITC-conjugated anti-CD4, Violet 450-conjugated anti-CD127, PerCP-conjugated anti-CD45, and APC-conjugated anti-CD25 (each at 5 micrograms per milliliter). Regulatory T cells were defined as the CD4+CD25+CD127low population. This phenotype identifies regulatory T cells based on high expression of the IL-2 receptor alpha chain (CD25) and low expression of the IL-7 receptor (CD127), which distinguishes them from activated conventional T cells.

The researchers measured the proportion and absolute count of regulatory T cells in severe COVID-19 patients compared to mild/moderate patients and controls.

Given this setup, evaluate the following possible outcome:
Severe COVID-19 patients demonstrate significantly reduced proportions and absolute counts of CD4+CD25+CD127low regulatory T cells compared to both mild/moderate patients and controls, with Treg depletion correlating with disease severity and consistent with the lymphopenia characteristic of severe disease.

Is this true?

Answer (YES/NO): NO